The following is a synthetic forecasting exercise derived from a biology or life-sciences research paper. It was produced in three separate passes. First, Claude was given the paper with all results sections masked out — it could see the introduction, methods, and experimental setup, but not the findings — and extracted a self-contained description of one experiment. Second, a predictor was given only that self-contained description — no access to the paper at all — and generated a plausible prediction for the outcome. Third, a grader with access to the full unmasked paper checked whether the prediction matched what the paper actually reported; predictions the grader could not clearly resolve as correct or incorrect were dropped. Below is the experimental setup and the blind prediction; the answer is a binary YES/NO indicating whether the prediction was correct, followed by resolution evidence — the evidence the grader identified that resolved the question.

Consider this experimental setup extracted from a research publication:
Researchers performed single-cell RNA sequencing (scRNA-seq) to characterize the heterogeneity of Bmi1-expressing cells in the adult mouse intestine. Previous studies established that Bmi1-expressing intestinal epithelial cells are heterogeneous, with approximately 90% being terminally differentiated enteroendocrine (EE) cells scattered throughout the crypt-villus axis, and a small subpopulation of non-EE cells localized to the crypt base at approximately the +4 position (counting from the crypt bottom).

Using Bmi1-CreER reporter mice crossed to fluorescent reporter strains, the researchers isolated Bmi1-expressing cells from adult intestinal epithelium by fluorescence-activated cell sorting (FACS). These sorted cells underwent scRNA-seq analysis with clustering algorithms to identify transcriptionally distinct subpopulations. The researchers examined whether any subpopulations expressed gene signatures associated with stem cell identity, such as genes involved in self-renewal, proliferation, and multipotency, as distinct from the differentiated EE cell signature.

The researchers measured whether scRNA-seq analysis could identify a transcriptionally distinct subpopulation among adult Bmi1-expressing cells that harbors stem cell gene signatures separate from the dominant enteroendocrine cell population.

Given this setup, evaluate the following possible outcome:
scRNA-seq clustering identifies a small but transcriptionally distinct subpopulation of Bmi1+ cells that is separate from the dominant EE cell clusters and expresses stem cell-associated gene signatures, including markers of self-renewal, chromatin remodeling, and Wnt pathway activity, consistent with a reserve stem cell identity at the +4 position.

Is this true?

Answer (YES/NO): YES